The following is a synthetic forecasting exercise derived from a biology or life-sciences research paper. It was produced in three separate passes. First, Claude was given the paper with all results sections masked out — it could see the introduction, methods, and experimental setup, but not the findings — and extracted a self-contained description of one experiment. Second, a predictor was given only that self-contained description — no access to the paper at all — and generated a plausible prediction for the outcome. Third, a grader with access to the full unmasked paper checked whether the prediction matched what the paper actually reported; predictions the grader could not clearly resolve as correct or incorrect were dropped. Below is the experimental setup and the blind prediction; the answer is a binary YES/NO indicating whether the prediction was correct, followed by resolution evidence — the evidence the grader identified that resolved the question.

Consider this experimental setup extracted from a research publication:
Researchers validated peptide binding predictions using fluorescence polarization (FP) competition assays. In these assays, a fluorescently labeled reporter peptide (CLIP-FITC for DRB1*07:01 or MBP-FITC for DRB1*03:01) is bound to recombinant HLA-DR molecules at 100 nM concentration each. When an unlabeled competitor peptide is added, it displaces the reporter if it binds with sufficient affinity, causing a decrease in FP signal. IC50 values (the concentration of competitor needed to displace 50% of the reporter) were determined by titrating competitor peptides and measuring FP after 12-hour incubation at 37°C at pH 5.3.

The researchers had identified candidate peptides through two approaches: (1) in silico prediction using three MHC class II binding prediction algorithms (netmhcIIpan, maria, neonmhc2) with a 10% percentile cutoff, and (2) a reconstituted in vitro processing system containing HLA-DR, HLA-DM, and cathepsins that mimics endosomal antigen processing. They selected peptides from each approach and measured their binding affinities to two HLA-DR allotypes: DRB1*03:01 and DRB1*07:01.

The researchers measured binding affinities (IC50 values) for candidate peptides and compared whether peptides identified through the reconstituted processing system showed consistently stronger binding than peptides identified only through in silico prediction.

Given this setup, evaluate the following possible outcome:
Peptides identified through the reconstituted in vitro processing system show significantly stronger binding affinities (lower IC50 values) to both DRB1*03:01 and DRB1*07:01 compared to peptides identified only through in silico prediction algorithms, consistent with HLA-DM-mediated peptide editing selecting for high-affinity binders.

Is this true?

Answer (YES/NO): NO